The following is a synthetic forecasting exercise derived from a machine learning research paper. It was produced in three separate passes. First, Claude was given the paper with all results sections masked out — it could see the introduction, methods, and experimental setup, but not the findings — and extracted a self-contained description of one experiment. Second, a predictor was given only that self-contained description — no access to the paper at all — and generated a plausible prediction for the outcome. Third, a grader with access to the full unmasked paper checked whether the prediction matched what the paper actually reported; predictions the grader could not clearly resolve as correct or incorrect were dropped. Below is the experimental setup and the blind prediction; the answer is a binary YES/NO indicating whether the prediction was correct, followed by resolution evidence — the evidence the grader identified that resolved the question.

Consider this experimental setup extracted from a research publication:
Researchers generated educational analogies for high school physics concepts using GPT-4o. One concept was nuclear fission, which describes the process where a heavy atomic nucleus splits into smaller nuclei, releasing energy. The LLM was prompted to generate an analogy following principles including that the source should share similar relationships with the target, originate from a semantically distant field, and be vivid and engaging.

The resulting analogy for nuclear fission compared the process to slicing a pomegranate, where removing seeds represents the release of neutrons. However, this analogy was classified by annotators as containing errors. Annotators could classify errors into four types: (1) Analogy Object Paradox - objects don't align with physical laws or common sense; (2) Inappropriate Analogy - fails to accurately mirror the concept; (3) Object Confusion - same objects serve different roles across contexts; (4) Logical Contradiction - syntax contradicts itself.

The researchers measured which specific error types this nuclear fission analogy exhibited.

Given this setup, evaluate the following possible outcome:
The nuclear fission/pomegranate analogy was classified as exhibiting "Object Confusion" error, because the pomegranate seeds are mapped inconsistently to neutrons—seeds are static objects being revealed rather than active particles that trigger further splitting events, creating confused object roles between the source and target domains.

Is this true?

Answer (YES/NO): NO